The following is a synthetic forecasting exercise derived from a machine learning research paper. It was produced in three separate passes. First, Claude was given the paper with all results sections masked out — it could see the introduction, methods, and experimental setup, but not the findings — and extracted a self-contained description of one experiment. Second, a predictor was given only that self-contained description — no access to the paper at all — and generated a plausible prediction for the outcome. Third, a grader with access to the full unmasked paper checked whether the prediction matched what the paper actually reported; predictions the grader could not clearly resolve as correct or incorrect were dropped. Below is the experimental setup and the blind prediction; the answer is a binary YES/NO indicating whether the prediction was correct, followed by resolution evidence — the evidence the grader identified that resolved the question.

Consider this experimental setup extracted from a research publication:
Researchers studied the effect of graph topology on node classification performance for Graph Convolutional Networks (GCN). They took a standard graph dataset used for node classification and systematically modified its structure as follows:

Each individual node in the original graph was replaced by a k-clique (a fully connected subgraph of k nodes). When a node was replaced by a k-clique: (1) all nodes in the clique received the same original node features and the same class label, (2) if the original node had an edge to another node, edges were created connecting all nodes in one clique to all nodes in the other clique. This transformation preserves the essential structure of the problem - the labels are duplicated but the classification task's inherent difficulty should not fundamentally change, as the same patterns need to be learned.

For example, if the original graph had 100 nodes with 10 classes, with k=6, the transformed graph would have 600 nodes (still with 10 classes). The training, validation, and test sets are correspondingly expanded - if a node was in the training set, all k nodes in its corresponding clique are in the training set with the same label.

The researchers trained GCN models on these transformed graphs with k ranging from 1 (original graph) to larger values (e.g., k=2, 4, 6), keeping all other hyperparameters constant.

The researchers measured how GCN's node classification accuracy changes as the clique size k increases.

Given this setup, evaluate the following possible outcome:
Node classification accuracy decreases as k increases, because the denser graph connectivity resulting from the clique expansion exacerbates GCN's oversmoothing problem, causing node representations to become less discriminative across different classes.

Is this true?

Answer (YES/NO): NO